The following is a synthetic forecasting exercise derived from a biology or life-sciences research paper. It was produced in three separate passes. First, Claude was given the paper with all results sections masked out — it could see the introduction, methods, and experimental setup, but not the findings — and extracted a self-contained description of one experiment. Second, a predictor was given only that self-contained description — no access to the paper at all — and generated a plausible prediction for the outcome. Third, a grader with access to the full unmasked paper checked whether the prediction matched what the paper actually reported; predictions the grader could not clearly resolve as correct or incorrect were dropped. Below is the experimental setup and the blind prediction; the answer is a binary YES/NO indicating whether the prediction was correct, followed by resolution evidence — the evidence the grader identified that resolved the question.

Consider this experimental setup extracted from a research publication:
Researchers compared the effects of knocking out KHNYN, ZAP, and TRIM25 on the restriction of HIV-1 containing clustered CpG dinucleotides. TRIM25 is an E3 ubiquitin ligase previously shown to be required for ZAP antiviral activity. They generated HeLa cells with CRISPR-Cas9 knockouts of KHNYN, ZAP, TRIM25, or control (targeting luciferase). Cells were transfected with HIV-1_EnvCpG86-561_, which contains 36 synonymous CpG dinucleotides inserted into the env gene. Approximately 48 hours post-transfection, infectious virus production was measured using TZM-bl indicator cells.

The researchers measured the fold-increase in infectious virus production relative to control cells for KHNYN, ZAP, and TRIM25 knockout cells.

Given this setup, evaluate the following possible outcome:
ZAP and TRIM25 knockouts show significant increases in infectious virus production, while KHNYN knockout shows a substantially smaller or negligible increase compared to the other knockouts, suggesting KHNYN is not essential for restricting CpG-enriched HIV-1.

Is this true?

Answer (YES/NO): NO